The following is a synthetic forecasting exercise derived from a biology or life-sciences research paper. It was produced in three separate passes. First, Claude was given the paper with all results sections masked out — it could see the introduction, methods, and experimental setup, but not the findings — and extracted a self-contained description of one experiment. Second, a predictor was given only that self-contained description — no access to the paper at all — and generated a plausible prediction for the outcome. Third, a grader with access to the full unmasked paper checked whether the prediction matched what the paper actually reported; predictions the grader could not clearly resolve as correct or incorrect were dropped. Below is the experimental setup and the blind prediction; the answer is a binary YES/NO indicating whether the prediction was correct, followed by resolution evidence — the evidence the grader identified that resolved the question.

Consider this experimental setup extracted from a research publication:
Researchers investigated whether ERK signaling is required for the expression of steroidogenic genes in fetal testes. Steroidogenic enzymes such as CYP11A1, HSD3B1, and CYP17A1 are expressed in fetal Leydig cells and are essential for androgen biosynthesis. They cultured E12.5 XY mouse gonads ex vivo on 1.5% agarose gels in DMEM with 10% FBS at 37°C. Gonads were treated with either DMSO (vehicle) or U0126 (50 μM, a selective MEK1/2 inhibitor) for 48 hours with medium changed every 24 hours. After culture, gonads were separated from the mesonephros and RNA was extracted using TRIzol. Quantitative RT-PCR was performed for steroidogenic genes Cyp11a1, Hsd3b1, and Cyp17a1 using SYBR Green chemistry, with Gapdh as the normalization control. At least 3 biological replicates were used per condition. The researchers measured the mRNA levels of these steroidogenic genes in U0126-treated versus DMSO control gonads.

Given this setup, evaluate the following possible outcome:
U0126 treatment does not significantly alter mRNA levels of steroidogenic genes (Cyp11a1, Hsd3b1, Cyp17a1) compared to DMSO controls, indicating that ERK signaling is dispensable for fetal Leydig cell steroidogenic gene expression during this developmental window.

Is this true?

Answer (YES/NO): YES